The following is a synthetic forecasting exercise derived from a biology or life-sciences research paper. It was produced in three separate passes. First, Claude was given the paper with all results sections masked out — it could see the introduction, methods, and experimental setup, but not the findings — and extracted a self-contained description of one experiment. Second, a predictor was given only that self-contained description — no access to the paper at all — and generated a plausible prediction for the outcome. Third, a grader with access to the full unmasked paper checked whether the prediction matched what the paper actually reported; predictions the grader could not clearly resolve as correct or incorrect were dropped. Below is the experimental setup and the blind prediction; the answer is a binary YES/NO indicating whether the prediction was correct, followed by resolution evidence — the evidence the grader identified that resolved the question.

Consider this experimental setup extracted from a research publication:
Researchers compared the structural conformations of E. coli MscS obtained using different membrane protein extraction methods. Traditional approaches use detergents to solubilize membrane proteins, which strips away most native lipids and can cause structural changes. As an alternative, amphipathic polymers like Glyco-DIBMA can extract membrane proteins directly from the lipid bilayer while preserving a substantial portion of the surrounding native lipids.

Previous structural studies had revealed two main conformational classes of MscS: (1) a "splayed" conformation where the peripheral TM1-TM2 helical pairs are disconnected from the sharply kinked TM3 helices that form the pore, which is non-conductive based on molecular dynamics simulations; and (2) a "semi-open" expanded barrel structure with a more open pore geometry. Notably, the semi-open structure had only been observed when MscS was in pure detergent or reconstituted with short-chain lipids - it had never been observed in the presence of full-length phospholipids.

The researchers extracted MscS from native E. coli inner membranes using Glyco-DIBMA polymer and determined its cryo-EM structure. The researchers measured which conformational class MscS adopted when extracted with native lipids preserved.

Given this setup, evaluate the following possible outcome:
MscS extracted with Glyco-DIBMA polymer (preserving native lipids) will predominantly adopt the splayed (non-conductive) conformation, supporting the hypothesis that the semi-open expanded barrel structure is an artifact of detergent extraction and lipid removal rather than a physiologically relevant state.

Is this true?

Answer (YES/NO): YES